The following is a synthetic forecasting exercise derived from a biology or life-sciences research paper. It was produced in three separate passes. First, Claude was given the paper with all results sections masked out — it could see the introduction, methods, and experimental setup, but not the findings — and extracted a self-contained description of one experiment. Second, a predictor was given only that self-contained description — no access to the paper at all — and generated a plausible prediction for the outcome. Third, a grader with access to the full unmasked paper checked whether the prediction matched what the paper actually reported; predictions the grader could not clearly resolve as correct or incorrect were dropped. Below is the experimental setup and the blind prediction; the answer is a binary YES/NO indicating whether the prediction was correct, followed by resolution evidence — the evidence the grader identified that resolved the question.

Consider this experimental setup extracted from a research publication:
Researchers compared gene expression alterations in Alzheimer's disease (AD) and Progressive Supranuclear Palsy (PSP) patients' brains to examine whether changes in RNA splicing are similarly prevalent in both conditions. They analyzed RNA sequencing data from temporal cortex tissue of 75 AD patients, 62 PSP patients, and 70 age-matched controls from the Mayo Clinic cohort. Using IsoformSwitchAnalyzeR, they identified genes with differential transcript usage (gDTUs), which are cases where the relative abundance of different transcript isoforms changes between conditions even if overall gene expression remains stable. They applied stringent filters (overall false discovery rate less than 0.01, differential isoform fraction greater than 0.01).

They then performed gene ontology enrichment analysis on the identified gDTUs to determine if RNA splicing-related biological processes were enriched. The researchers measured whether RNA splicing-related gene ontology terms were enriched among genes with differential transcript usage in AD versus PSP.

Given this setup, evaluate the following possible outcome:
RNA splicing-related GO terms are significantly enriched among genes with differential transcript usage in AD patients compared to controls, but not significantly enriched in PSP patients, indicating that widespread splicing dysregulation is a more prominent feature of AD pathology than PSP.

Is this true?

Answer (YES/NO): YES